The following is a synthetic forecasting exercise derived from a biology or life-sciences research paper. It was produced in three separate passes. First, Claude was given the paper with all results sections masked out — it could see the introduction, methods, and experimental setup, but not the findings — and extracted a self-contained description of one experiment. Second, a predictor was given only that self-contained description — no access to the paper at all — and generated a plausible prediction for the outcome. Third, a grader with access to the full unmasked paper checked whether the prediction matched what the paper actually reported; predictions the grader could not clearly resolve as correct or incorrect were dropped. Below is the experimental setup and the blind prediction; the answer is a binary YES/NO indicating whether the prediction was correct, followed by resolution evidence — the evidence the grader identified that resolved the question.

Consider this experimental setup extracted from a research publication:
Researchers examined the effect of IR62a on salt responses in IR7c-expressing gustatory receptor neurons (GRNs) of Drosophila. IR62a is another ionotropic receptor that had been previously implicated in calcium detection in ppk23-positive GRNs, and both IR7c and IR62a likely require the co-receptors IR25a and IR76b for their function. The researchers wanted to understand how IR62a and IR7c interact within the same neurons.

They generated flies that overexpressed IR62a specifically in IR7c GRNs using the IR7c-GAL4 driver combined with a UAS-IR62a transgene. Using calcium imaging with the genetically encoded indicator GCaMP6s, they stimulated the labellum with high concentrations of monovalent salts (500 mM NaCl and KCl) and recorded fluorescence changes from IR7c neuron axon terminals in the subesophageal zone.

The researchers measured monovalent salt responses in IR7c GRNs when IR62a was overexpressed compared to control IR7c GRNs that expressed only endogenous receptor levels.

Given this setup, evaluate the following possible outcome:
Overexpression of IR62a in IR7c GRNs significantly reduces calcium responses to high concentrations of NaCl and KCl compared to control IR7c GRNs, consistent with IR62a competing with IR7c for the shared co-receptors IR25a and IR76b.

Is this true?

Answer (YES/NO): YES